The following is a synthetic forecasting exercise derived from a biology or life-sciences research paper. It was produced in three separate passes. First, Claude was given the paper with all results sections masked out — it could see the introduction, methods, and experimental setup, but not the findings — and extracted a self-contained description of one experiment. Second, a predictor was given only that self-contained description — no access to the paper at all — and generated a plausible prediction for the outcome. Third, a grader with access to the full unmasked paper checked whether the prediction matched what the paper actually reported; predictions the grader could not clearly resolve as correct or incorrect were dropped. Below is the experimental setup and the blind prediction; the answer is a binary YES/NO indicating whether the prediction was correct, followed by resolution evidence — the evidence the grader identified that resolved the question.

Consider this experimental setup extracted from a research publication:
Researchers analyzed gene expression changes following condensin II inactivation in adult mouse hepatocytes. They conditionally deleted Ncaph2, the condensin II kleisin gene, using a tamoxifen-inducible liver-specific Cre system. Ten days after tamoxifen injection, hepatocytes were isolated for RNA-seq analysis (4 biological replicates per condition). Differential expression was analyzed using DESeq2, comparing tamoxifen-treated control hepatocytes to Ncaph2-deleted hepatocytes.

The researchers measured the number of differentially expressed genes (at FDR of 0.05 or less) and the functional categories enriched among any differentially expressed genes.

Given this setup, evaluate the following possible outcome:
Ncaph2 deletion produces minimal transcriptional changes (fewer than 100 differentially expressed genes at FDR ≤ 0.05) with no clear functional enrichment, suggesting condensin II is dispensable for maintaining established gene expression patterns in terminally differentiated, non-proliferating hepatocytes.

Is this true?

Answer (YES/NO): NO